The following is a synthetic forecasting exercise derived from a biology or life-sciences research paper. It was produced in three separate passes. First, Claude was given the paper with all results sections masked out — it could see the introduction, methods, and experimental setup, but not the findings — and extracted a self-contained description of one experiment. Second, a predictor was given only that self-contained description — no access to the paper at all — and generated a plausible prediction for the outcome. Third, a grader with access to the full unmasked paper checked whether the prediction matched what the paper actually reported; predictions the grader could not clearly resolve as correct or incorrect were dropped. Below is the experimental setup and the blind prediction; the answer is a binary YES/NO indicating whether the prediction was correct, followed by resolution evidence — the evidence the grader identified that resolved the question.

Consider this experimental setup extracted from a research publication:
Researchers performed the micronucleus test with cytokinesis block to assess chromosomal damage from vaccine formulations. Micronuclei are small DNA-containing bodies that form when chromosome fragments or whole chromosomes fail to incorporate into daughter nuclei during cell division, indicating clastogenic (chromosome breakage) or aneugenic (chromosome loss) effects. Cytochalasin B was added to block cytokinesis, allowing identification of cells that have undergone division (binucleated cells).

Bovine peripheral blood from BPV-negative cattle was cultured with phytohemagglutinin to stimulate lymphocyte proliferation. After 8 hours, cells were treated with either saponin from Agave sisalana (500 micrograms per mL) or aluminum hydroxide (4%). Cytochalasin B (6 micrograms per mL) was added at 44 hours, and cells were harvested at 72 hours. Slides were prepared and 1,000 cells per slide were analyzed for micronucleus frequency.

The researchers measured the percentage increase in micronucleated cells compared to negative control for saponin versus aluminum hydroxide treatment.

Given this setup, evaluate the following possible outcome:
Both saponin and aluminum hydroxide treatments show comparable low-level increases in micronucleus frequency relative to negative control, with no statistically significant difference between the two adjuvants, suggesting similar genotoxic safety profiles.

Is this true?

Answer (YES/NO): NO